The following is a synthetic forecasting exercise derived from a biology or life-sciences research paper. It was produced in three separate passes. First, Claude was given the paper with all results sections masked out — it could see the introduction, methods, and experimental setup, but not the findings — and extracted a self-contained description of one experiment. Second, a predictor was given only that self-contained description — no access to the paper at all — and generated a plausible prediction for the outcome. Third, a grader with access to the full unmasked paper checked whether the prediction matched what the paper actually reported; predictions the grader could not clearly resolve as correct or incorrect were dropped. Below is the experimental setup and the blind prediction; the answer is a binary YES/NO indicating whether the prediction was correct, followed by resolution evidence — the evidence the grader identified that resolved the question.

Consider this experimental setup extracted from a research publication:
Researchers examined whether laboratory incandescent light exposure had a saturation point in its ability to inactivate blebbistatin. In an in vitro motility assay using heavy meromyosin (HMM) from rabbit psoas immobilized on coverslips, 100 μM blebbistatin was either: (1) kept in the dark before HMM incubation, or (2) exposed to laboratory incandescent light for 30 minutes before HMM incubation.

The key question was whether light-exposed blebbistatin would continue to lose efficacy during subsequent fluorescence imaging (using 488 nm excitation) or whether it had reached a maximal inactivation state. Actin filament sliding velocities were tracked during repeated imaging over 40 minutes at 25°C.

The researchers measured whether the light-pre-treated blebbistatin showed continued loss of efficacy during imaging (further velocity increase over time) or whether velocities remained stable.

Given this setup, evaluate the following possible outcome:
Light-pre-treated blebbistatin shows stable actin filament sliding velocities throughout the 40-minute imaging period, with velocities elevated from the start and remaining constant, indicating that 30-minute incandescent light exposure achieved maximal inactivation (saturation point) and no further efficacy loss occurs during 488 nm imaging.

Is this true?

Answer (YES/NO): YES